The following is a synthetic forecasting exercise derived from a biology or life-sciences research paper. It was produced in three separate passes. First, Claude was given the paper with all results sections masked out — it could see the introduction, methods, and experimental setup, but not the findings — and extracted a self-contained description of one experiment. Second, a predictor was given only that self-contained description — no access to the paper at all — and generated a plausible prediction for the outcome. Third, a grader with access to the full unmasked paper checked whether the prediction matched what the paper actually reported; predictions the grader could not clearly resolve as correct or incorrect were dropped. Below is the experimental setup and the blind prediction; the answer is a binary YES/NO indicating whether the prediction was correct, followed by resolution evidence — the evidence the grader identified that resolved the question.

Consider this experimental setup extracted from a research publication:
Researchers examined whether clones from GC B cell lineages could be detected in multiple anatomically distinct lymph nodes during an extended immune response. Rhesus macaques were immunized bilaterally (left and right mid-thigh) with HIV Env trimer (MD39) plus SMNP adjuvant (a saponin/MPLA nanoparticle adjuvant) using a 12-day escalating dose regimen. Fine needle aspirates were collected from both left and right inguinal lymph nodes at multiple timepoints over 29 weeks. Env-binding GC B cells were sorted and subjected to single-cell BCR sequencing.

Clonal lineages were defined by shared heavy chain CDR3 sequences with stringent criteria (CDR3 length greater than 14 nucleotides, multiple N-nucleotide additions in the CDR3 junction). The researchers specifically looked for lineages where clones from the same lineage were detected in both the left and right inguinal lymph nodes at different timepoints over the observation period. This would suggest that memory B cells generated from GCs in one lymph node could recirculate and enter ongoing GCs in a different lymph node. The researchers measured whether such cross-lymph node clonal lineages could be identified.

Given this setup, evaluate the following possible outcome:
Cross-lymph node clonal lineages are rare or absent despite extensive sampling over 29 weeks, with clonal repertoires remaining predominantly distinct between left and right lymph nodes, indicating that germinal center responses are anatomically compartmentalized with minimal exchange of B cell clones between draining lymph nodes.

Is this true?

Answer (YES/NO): NO